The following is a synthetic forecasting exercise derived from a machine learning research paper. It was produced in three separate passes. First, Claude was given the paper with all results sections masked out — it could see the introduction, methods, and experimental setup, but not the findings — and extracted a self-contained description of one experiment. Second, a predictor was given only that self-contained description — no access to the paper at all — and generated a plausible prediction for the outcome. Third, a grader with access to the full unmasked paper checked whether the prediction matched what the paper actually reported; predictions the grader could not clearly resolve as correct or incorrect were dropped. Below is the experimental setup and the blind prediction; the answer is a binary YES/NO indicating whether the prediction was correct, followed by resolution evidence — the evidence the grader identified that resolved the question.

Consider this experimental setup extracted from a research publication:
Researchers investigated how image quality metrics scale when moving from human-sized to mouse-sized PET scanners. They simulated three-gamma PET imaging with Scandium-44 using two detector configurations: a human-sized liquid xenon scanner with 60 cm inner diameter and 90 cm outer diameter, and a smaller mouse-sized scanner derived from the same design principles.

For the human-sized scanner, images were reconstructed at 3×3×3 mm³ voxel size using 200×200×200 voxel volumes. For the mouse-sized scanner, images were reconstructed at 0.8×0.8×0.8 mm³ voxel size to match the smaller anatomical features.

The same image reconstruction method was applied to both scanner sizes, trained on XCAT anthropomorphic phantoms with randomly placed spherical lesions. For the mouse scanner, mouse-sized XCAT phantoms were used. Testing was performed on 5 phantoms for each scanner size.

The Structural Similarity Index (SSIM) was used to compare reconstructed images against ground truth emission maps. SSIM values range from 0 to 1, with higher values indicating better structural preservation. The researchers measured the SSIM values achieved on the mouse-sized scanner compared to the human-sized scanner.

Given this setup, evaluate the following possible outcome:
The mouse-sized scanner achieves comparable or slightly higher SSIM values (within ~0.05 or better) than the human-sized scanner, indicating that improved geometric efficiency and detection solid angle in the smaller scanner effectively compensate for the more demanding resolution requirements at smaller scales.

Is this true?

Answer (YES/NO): NO